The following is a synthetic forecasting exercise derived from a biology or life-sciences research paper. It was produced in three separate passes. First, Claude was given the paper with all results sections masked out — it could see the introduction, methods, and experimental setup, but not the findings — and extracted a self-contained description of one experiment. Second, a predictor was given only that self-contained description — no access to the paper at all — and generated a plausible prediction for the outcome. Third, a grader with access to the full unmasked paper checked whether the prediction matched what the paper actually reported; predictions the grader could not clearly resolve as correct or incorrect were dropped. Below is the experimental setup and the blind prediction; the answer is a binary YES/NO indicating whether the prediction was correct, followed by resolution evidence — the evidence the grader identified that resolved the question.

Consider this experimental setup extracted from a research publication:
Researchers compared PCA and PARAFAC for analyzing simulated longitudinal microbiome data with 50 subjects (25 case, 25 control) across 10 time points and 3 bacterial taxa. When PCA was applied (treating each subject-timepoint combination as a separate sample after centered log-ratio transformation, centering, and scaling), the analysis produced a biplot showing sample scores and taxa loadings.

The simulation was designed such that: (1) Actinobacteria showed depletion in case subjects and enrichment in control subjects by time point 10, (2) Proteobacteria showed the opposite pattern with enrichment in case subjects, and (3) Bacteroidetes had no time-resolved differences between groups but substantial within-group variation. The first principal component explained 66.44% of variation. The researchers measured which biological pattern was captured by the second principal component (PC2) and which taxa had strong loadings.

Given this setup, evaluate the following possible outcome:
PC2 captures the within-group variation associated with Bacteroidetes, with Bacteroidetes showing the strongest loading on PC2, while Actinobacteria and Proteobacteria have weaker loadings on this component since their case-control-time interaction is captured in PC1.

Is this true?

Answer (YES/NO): NO